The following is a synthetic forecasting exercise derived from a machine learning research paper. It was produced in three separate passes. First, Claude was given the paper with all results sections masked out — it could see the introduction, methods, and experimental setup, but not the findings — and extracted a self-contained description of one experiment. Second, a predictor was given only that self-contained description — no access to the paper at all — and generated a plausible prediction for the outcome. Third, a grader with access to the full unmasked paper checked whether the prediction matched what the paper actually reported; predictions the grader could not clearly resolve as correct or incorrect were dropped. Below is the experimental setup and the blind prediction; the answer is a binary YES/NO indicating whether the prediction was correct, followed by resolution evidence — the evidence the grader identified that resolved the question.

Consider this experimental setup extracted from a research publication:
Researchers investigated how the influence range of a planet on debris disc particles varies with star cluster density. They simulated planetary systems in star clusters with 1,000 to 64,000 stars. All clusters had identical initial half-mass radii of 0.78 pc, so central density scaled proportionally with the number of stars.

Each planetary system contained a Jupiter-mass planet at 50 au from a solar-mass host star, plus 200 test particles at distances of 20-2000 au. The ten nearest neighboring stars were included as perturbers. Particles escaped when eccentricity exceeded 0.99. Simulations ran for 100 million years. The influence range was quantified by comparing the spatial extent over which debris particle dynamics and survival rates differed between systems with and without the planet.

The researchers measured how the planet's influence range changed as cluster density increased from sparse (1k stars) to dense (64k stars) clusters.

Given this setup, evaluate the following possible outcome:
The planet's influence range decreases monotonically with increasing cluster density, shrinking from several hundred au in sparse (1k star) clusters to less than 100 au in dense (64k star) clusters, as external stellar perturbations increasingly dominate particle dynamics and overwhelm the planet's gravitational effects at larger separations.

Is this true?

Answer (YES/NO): NO